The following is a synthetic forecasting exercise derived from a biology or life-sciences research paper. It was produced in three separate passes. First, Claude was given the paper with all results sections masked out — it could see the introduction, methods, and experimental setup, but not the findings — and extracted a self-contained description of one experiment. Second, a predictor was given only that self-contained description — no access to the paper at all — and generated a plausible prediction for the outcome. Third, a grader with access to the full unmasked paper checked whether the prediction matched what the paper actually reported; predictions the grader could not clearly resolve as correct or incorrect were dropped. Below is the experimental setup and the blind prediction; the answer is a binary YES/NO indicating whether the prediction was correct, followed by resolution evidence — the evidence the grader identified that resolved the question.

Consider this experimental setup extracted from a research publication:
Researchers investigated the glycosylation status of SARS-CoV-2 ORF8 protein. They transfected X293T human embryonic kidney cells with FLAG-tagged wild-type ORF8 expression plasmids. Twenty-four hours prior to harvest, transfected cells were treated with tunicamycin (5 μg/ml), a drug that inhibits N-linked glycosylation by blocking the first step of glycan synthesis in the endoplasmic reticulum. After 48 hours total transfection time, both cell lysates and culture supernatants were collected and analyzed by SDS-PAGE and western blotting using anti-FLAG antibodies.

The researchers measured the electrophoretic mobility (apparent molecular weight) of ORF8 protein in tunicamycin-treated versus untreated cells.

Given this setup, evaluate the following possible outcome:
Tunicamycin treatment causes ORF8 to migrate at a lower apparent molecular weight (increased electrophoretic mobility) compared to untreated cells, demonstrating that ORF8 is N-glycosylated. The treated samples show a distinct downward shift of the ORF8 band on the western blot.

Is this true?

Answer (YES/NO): NO